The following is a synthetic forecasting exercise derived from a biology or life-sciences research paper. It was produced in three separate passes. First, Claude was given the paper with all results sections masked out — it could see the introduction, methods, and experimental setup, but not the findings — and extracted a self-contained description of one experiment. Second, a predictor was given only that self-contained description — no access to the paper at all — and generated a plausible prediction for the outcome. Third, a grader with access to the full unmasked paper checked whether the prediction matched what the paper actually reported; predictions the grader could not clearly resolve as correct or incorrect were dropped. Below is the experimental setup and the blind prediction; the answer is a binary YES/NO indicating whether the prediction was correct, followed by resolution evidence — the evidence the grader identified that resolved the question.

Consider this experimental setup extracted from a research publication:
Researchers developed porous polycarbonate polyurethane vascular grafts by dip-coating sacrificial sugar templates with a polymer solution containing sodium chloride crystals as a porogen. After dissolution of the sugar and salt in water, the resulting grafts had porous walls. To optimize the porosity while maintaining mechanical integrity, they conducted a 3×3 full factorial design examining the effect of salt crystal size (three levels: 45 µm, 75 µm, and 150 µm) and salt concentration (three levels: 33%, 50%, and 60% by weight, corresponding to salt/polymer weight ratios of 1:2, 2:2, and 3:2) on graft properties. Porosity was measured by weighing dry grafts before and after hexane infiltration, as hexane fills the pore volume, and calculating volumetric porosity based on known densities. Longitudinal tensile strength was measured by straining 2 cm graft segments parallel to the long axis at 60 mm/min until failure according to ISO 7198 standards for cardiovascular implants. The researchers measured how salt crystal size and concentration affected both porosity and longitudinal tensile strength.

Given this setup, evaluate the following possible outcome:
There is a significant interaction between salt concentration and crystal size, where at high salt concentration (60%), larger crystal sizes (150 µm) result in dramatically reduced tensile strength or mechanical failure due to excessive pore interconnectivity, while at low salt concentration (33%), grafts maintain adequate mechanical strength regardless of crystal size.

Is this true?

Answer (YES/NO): NO